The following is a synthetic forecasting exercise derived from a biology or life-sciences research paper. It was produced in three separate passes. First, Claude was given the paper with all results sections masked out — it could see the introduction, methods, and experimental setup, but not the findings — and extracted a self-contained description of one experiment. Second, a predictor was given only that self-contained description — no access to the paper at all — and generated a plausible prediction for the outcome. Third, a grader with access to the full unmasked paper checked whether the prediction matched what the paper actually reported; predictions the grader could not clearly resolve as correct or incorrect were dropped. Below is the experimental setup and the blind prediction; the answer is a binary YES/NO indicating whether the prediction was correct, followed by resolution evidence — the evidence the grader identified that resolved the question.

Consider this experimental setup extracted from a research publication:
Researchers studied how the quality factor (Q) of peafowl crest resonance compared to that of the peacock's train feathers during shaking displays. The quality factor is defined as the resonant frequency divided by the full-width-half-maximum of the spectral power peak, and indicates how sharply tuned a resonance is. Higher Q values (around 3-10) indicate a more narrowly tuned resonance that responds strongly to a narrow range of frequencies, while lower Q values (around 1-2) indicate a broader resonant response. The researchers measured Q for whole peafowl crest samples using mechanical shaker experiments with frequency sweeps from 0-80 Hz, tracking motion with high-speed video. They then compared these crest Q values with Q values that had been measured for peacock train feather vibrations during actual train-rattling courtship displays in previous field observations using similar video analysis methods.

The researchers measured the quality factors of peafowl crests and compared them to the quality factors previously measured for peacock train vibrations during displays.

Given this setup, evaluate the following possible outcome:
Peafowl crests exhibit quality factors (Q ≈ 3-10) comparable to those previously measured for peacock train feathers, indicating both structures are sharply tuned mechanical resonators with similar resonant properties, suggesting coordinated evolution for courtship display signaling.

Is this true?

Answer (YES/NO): NO